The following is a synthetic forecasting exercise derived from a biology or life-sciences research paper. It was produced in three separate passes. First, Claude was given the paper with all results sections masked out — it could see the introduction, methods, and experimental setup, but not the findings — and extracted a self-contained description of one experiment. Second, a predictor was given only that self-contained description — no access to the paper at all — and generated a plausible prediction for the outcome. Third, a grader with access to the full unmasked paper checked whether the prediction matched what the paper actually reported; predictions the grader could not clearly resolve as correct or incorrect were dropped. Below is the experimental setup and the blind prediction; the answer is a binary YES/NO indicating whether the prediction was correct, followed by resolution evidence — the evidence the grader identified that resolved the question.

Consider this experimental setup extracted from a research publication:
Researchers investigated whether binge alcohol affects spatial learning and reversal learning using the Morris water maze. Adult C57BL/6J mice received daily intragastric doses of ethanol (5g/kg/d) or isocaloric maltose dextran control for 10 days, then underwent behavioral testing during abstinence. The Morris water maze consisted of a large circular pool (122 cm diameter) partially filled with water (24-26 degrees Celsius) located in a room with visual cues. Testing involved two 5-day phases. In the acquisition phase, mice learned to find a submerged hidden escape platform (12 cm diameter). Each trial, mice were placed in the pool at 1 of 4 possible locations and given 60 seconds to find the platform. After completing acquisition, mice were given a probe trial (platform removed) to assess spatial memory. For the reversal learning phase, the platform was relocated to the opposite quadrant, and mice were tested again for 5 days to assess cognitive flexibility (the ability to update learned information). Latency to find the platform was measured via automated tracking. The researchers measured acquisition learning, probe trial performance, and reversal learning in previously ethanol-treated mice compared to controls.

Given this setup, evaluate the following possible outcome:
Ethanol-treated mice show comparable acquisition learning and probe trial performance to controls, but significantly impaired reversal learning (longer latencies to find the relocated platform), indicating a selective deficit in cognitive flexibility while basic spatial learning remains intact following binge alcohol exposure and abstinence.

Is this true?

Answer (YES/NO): YES